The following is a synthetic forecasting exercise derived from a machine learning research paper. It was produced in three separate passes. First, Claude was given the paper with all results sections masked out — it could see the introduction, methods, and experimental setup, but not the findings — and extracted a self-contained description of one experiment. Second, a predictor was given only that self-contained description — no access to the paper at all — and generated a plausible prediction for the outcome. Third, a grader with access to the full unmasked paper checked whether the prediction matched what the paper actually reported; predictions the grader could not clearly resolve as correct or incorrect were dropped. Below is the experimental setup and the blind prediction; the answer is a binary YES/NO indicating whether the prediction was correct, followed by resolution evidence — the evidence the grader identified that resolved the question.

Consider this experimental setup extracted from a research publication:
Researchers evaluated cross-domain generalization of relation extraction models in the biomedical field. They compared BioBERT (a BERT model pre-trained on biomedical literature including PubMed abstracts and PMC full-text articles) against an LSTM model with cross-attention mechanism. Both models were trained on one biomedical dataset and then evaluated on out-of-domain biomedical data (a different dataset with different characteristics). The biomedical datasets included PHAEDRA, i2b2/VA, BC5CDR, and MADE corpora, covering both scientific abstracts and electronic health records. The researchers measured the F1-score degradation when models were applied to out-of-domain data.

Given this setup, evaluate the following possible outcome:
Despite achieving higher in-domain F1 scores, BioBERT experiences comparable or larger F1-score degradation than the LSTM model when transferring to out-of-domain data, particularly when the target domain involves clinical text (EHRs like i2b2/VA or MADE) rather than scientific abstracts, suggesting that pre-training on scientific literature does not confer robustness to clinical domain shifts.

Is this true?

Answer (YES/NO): NO